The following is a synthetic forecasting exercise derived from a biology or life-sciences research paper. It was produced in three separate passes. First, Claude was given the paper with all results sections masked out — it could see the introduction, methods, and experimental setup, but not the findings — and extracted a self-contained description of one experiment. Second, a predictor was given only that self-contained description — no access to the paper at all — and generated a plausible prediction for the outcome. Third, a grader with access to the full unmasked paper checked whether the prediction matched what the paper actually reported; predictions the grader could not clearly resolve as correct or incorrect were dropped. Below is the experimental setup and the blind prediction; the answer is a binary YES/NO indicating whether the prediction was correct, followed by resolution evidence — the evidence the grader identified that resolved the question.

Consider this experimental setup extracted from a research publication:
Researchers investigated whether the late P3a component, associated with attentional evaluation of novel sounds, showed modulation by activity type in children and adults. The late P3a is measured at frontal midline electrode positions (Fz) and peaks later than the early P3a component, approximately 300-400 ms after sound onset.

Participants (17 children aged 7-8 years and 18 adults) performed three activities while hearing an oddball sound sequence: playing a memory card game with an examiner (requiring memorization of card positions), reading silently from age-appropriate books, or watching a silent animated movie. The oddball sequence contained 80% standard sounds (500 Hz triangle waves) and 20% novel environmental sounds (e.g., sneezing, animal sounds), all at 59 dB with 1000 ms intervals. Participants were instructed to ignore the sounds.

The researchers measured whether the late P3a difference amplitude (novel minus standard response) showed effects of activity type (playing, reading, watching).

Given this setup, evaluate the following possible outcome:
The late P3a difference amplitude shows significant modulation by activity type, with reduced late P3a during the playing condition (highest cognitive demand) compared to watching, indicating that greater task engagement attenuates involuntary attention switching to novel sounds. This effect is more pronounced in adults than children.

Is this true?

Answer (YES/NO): NO